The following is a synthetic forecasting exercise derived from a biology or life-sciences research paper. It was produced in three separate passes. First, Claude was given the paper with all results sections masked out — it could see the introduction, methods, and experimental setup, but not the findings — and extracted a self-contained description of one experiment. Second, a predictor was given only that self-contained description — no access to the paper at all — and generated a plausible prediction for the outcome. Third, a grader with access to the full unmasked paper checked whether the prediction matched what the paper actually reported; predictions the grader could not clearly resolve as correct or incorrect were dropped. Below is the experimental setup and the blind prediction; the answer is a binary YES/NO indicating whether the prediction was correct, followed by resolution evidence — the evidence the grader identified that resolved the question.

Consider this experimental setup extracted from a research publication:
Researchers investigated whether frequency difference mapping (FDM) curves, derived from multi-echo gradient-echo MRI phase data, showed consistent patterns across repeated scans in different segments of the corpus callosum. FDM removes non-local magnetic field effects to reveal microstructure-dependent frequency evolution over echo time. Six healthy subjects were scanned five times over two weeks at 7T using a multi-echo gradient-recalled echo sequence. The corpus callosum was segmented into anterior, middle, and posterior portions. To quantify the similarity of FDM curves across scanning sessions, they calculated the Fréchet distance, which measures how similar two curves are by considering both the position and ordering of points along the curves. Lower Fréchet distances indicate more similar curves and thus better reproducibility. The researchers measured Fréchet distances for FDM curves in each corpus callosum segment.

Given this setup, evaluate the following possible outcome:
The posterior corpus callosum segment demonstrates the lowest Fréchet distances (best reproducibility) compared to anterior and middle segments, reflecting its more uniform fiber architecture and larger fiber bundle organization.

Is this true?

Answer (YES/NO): YES